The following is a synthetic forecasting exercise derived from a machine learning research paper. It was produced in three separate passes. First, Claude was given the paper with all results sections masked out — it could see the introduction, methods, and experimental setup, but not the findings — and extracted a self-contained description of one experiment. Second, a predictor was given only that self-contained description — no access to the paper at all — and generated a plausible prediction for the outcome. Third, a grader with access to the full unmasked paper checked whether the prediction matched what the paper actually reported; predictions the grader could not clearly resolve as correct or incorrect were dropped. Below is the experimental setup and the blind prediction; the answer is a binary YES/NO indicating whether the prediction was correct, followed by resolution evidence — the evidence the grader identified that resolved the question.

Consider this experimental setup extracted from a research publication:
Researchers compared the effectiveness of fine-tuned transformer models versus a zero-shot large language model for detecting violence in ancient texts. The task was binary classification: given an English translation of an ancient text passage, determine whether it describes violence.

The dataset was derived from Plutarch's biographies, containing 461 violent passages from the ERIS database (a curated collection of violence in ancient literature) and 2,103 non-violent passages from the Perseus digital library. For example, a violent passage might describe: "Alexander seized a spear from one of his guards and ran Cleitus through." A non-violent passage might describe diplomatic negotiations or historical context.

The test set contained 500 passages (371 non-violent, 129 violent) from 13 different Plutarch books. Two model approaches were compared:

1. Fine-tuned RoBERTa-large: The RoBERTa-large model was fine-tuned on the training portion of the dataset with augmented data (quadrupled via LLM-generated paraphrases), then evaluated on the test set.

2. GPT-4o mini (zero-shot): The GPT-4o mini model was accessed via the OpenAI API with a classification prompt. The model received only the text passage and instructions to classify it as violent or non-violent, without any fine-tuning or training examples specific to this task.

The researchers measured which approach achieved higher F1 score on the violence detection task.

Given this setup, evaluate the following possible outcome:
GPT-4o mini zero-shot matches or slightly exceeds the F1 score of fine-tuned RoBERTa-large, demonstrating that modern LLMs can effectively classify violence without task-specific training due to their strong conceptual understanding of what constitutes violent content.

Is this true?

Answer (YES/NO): NO